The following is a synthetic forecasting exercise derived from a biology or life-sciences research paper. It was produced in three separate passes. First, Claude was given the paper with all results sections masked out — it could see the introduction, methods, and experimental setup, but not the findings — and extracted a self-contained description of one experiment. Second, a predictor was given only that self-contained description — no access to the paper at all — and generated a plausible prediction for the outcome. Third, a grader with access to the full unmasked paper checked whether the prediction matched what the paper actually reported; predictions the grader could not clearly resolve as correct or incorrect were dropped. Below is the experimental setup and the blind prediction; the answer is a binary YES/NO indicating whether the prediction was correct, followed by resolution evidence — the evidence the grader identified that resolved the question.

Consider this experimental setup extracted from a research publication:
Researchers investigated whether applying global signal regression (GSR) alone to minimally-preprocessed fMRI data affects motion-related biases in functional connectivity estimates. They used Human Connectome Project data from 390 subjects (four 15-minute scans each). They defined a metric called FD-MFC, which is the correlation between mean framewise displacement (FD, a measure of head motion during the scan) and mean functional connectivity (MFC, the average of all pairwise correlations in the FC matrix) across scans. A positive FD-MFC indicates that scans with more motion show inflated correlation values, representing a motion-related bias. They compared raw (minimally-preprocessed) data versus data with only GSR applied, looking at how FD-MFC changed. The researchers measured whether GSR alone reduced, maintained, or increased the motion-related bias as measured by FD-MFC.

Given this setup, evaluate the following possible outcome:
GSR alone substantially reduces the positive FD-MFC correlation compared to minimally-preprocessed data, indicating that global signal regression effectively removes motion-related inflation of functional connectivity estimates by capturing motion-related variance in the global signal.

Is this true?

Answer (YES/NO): NO